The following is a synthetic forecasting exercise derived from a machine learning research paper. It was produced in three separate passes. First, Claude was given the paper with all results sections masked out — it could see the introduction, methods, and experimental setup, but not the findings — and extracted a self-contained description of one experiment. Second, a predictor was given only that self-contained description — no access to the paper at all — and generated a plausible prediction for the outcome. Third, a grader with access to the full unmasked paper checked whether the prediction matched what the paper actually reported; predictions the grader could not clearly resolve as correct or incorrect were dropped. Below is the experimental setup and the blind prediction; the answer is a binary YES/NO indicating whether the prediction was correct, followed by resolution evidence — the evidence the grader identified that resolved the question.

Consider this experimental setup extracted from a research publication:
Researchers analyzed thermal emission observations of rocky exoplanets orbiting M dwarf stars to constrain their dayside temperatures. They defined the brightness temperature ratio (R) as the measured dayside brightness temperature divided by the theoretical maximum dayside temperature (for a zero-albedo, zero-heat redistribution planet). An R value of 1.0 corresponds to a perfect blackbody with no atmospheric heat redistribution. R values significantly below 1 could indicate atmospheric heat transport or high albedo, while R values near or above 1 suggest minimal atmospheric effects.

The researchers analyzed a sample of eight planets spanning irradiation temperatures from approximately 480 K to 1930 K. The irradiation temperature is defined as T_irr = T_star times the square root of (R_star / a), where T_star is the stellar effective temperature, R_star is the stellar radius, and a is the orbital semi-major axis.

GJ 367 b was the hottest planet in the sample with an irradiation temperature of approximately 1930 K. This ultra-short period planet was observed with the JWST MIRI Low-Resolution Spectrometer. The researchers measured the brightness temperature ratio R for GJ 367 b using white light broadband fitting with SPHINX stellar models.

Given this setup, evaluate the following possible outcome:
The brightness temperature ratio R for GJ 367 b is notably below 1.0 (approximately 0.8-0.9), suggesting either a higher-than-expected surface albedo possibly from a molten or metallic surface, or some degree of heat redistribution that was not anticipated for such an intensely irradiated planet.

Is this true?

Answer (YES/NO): NO